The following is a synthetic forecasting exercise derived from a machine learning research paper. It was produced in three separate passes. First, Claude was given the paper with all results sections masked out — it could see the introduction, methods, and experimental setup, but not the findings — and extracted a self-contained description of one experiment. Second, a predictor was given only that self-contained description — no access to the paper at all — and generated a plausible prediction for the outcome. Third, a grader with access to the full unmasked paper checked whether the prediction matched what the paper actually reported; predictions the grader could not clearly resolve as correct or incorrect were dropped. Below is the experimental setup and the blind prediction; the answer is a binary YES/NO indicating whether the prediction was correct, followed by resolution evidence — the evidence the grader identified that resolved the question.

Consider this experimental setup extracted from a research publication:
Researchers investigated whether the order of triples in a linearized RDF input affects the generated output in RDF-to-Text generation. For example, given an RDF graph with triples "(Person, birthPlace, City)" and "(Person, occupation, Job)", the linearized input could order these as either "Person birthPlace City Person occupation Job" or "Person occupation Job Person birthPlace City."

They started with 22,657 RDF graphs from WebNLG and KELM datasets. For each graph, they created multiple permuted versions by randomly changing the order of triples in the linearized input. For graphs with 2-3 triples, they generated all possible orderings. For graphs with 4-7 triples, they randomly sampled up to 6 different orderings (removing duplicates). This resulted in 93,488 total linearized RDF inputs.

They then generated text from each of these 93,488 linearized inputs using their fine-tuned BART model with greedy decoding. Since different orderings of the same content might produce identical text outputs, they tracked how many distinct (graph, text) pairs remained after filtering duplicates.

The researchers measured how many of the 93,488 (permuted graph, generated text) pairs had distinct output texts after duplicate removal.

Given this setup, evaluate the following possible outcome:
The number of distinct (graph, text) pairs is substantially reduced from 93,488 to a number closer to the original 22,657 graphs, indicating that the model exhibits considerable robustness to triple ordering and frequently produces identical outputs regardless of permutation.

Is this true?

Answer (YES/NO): NO